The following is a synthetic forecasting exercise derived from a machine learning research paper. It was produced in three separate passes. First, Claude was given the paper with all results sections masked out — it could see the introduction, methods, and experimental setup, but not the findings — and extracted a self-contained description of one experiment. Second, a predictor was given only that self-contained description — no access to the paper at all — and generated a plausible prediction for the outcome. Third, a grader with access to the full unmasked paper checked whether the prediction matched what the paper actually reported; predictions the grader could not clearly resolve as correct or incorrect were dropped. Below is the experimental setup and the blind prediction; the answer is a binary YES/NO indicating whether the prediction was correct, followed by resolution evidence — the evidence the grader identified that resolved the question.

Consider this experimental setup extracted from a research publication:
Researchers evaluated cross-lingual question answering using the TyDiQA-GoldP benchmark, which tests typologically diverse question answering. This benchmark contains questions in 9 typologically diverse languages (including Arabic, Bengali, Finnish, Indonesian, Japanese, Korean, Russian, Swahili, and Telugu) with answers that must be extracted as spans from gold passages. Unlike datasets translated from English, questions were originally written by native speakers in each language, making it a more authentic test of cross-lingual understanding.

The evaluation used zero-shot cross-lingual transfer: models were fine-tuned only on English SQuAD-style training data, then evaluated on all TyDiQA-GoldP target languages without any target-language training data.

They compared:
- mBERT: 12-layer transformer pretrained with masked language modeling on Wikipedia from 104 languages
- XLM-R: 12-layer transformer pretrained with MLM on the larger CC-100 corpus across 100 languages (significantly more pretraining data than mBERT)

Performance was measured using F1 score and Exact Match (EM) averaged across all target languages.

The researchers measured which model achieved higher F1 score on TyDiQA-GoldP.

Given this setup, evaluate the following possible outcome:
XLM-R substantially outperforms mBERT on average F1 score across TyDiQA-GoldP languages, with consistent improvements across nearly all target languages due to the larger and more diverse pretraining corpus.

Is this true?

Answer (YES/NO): NO